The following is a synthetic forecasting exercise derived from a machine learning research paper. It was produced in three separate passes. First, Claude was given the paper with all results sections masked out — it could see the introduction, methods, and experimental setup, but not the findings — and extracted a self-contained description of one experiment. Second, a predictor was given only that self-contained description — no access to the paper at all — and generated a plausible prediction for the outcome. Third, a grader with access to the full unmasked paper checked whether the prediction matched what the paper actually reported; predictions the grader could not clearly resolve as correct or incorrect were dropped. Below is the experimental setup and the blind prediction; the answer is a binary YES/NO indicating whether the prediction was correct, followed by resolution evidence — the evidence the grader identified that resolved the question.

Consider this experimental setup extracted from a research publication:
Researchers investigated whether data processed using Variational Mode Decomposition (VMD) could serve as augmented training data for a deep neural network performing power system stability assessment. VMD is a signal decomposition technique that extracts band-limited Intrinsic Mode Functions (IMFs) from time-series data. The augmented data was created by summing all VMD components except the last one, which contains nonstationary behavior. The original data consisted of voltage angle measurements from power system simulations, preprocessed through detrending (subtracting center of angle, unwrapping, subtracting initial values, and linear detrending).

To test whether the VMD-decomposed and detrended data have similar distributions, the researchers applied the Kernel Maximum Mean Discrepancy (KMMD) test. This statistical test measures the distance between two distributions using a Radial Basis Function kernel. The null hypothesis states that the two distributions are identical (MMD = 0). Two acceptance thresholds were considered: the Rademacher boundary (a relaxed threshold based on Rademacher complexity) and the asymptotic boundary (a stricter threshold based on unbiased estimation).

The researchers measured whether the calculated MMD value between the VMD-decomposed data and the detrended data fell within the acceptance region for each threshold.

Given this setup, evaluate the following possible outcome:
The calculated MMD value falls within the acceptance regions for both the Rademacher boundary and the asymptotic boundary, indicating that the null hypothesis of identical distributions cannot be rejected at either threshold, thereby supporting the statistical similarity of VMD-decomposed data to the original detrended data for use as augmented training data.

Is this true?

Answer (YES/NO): NO